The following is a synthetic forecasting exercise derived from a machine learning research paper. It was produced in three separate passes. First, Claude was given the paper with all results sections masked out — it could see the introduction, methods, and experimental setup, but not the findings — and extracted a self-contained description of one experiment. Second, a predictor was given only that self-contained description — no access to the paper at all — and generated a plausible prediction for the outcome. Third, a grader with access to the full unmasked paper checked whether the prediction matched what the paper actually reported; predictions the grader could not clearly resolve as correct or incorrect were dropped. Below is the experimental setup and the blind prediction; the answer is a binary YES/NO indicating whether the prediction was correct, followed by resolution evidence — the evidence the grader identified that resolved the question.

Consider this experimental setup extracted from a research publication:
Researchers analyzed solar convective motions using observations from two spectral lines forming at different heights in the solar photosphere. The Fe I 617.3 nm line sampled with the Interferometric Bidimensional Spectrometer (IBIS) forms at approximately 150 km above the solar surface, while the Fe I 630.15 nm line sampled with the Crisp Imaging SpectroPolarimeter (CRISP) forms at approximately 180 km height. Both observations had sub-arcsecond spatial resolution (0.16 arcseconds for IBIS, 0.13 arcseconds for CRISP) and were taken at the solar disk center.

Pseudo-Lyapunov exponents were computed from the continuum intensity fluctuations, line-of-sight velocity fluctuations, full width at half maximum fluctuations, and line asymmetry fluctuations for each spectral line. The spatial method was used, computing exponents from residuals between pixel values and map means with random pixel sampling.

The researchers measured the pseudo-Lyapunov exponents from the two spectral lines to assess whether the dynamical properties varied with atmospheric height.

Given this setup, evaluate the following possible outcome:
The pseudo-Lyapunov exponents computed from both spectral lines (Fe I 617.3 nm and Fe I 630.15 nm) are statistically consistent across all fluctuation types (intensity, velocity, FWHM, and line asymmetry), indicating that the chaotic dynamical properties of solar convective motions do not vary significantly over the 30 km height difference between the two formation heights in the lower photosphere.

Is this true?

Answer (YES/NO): NO